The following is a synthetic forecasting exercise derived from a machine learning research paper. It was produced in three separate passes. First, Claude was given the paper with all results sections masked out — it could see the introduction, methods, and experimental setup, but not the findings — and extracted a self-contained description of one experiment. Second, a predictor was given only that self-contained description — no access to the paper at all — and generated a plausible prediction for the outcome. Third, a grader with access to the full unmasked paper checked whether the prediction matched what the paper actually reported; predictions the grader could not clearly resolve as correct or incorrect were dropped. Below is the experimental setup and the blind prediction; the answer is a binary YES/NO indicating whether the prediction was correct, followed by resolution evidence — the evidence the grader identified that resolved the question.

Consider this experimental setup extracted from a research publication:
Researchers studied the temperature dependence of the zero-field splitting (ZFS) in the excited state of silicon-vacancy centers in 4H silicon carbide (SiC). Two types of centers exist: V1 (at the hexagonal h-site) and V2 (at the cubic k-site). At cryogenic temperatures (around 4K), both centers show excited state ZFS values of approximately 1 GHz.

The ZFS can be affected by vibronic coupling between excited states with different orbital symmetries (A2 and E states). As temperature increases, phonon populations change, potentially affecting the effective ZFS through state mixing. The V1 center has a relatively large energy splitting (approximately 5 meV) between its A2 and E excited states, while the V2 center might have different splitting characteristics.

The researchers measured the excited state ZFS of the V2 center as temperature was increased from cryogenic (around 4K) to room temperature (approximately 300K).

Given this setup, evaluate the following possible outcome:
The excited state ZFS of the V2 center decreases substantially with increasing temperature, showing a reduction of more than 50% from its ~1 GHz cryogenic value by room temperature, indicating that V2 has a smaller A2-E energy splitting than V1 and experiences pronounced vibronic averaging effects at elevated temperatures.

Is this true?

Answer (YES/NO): NO